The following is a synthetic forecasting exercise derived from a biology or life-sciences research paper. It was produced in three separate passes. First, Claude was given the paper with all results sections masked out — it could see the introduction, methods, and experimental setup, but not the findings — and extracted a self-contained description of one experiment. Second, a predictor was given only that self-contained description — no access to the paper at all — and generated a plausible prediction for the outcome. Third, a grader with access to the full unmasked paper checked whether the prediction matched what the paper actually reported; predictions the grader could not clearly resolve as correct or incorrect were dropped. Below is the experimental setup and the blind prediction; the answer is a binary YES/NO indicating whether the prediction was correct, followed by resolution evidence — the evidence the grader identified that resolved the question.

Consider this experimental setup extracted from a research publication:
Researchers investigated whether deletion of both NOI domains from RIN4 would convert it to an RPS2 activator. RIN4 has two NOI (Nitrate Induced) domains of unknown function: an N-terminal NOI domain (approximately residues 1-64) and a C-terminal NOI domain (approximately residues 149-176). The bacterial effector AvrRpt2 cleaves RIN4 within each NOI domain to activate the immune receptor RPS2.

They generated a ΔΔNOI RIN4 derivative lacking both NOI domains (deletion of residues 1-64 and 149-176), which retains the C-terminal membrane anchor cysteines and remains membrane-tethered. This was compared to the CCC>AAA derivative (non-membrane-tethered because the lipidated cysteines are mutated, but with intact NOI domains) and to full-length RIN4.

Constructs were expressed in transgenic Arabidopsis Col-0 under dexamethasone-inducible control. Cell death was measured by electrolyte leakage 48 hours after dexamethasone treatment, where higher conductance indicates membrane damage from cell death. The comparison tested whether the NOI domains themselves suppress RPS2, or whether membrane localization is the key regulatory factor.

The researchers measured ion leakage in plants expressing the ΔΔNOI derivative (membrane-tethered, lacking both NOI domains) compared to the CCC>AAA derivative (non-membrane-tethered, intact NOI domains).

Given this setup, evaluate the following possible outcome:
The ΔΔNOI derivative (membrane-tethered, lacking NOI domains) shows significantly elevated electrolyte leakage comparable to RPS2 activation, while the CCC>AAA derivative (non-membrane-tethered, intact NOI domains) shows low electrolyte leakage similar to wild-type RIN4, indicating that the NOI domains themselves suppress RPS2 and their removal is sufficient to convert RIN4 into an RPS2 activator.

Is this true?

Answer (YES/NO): NO